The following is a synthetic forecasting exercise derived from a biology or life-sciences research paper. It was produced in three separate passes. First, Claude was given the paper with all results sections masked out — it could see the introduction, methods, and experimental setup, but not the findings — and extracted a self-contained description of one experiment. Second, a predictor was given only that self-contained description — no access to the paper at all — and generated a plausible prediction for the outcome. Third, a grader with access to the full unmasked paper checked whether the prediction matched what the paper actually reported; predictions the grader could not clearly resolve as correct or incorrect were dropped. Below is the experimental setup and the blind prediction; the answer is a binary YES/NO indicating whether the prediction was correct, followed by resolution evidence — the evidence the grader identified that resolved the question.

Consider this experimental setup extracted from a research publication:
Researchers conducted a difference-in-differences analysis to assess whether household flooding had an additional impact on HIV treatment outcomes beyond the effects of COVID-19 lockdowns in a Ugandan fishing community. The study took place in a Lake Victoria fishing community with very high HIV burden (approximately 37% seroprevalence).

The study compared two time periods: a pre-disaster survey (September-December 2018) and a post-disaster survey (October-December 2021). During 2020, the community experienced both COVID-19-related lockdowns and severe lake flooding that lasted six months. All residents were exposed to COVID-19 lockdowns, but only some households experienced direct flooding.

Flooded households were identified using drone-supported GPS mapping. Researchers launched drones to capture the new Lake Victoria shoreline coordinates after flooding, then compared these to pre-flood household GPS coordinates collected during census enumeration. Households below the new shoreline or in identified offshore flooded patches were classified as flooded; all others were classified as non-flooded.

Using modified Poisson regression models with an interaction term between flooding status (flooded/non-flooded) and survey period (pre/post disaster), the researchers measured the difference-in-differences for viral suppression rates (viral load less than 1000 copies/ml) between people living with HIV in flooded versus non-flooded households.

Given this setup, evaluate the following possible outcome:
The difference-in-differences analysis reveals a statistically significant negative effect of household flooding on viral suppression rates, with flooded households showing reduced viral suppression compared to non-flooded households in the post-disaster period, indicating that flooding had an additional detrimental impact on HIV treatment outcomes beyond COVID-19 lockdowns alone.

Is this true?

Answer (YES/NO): NO